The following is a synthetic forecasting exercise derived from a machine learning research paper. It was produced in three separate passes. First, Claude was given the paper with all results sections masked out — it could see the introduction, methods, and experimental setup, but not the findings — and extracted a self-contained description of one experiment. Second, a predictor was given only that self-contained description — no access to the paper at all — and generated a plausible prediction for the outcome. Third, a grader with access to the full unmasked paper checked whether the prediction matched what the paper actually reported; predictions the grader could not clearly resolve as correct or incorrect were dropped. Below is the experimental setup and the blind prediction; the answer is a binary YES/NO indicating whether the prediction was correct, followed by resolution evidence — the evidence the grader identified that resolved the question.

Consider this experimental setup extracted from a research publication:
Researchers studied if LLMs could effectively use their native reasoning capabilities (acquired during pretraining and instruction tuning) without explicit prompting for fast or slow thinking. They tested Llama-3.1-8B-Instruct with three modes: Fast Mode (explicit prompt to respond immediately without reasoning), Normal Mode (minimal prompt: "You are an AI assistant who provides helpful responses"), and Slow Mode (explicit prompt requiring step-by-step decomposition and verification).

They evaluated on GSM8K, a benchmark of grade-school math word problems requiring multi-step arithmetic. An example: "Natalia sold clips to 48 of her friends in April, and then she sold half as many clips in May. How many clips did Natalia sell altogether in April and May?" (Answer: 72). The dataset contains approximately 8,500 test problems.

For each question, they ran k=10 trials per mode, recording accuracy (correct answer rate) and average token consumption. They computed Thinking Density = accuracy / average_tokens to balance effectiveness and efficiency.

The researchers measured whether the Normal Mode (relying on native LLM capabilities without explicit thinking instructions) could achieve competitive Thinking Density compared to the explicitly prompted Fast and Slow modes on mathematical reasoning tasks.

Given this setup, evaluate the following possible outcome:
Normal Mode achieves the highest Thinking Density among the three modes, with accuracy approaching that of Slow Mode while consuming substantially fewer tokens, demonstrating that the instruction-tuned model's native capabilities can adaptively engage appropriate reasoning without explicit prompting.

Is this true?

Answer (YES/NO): NO